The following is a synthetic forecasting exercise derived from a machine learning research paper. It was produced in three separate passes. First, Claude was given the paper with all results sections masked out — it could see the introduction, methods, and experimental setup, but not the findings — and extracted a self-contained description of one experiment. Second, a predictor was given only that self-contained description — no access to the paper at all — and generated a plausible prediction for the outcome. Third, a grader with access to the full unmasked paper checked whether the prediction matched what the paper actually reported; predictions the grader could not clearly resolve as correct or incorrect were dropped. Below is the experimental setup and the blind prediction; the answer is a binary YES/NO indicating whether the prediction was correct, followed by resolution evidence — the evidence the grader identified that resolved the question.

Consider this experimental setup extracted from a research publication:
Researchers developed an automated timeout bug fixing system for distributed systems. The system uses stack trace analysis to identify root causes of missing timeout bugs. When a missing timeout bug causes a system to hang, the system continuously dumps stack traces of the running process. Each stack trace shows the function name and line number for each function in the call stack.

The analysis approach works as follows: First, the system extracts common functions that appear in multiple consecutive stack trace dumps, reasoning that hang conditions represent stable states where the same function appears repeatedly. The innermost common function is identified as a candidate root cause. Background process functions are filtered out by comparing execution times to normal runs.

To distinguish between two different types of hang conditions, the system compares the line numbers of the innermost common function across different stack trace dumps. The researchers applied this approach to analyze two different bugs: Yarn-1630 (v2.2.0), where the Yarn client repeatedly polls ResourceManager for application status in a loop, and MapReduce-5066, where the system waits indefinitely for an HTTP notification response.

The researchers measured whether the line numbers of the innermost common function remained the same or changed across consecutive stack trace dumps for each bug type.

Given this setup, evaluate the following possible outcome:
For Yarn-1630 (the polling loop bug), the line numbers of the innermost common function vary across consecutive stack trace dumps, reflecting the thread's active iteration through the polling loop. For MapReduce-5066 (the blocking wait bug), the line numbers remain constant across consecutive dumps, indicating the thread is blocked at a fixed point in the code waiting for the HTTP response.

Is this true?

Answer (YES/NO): YES